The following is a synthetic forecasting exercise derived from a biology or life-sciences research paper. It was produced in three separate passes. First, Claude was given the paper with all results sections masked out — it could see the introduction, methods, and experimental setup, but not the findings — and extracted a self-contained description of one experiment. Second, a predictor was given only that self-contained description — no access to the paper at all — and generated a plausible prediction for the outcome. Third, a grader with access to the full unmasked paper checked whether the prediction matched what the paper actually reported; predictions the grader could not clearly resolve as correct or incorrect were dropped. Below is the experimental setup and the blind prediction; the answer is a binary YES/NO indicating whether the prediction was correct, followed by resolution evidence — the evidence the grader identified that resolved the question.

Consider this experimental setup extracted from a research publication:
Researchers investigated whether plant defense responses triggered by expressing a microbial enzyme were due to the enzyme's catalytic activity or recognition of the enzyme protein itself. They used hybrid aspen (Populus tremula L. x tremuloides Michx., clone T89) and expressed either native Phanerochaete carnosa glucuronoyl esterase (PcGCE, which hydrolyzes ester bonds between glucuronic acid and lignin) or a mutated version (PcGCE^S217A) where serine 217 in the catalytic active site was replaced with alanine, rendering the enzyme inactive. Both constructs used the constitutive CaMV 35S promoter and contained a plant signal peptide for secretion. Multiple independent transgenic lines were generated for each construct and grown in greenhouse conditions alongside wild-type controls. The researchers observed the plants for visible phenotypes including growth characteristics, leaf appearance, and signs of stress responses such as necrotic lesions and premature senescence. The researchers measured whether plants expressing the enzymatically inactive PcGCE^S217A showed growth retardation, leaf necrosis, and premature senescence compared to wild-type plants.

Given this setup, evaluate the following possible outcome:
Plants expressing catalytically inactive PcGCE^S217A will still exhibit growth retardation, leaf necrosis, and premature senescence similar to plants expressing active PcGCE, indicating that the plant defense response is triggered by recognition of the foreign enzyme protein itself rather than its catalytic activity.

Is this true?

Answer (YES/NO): YES